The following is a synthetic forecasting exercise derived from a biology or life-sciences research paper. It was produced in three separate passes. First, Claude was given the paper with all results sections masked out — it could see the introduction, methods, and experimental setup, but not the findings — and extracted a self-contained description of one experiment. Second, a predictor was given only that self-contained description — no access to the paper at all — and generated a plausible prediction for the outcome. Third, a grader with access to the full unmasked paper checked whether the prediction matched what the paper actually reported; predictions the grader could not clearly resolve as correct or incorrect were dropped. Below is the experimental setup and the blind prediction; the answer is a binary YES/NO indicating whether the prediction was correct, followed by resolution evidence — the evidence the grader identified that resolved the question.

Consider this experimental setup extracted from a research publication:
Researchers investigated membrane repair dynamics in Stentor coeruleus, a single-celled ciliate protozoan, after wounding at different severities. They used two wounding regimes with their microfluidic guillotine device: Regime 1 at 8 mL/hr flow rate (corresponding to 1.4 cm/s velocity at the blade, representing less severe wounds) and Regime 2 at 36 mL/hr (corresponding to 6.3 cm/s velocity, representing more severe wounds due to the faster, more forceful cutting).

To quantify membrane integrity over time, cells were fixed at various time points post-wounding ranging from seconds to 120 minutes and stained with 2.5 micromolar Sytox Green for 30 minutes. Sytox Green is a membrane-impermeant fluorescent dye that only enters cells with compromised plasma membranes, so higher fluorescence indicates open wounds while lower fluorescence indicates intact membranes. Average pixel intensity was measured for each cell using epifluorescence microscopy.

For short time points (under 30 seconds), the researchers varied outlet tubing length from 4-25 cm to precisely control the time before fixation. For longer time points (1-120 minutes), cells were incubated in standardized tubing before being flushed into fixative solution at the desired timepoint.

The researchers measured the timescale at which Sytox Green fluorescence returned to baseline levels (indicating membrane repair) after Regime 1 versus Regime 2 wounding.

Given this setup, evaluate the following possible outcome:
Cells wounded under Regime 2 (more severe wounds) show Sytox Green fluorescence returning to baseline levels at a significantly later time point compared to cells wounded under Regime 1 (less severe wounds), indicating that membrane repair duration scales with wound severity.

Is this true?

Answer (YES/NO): YES